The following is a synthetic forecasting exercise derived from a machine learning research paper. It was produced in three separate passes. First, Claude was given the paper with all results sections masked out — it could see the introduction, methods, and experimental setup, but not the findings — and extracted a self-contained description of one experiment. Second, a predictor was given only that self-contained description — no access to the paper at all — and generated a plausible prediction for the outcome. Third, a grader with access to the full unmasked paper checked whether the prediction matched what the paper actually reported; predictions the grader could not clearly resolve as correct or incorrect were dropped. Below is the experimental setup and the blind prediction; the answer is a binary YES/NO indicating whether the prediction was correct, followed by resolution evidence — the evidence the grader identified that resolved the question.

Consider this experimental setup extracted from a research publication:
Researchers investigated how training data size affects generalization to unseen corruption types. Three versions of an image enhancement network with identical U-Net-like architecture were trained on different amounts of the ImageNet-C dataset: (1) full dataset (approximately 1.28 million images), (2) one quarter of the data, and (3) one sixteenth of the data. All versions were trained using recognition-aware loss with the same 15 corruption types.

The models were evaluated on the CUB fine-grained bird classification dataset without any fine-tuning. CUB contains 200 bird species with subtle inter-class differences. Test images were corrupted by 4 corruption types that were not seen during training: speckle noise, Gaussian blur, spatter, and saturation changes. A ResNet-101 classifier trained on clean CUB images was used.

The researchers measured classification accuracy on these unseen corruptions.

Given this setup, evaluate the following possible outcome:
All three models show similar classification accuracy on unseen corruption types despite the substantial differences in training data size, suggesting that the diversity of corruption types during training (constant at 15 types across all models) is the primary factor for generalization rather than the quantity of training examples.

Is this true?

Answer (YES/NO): NO